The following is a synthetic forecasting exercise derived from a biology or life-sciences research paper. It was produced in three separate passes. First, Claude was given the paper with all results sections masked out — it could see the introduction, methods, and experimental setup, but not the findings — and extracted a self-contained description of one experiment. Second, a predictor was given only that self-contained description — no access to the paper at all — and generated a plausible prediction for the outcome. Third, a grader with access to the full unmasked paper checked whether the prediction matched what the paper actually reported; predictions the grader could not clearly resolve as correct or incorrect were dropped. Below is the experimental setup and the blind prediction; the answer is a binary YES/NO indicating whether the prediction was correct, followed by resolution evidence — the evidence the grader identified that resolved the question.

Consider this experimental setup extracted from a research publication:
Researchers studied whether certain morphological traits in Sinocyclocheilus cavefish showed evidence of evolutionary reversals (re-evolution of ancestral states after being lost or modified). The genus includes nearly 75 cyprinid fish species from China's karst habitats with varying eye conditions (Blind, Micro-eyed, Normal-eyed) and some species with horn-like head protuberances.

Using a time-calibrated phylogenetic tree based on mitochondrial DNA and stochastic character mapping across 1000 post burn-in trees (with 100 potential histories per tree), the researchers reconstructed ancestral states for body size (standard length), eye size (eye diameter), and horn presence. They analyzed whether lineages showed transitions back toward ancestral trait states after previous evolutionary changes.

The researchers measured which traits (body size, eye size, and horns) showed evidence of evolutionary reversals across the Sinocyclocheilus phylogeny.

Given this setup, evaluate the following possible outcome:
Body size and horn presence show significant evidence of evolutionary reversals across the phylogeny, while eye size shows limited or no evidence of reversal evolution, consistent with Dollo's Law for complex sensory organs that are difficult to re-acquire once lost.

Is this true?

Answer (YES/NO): NO